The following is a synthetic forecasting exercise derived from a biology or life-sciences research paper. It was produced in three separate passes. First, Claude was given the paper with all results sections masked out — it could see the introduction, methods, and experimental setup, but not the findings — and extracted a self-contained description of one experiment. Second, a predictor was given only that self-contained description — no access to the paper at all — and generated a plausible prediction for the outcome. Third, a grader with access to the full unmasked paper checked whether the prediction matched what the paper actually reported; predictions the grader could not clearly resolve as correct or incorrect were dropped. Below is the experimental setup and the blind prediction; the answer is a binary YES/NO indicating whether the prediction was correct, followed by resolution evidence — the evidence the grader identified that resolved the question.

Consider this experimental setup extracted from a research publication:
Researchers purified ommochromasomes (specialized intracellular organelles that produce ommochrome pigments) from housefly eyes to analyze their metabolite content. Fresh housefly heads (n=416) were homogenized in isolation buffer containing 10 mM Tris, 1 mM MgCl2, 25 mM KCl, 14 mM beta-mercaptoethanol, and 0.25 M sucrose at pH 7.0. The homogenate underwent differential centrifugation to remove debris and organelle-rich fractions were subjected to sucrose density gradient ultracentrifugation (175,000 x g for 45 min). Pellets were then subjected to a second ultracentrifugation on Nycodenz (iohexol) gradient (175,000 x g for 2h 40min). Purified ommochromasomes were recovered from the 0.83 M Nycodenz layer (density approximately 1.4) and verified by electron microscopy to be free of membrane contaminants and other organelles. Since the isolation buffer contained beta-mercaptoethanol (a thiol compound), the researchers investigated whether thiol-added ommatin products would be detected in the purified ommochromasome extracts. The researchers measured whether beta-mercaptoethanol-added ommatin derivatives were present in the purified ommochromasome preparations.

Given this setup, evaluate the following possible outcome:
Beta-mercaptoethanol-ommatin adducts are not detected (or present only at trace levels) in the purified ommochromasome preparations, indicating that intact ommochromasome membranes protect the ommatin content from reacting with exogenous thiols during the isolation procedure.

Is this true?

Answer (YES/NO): NO